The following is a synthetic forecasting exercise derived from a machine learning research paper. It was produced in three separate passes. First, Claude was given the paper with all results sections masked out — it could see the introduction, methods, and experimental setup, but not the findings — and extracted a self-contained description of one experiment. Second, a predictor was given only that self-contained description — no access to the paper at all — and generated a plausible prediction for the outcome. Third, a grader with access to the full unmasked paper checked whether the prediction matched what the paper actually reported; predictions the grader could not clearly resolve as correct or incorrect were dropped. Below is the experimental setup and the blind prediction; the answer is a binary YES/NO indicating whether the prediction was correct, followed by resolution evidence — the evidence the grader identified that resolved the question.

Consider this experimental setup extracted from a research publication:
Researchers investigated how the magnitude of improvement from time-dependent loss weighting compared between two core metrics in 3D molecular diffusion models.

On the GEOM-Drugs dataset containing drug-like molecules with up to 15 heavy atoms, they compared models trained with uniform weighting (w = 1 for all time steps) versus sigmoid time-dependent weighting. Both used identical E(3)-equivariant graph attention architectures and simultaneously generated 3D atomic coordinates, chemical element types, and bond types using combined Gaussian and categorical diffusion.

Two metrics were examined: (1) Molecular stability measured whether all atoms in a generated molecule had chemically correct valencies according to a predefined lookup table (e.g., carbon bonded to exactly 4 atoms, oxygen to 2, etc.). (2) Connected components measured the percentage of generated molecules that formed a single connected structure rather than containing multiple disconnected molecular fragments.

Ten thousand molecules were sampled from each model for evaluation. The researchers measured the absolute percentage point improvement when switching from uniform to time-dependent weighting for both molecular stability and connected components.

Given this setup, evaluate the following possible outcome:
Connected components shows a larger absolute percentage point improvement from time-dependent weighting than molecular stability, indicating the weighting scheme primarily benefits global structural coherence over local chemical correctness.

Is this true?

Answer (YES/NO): YES